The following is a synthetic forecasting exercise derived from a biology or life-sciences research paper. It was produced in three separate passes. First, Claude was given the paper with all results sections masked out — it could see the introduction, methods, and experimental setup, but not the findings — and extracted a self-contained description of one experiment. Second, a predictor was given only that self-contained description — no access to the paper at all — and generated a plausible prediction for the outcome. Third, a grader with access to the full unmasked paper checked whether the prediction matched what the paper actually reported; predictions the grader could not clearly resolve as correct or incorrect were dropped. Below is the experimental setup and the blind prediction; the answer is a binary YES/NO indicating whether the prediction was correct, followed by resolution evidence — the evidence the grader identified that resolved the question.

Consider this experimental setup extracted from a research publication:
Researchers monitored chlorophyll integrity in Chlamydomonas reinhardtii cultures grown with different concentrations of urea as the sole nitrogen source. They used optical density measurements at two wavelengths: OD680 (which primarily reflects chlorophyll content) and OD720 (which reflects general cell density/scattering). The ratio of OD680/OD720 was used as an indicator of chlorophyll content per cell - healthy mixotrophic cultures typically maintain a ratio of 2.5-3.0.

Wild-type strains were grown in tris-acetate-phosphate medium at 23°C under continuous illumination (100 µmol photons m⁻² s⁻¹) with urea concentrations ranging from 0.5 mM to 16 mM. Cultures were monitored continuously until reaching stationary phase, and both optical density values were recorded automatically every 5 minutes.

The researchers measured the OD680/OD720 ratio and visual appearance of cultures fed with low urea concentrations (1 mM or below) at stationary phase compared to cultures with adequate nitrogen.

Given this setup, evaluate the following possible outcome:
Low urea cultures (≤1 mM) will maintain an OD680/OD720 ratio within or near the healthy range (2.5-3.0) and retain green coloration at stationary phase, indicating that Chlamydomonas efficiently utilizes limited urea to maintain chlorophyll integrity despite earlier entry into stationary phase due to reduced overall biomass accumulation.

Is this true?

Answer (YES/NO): NO